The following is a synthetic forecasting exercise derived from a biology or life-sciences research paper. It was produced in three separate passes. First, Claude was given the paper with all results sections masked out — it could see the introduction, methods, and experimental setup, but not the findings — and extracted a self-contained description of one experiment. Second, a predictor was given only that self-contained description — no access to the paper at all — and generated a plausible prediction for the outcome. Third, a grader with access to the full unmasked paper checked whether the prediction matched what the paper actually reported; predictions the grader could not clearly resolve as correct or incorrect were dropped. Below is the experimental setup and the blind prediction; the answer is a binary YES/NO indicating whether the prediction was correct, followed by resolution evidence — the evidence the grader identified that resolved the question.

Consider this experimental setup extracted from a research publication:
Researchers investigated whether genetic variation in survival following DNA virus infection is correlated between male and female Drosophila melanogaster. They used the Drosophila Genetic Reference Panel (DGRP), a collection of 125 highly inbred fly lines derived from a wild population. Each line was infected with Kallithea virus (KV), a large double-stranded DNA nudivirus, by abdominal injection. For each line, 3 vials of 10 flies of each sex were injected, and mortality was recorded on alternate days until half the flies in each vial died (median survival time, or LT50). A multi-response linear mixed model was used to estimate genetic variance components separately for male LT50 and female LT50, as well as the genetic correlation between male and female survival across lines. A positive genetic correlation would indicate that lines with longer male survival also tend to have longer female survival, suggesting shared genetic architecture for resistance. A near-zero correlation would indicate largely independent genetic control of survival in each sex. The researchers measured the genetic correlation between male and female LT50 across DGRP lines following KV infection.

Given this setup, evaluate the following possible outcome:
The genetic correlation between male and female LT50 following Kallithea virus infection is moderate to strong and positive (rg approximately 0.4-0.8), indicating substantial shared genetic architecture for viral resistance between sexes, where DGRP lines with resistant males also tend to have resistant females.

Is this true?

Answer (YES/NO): YES